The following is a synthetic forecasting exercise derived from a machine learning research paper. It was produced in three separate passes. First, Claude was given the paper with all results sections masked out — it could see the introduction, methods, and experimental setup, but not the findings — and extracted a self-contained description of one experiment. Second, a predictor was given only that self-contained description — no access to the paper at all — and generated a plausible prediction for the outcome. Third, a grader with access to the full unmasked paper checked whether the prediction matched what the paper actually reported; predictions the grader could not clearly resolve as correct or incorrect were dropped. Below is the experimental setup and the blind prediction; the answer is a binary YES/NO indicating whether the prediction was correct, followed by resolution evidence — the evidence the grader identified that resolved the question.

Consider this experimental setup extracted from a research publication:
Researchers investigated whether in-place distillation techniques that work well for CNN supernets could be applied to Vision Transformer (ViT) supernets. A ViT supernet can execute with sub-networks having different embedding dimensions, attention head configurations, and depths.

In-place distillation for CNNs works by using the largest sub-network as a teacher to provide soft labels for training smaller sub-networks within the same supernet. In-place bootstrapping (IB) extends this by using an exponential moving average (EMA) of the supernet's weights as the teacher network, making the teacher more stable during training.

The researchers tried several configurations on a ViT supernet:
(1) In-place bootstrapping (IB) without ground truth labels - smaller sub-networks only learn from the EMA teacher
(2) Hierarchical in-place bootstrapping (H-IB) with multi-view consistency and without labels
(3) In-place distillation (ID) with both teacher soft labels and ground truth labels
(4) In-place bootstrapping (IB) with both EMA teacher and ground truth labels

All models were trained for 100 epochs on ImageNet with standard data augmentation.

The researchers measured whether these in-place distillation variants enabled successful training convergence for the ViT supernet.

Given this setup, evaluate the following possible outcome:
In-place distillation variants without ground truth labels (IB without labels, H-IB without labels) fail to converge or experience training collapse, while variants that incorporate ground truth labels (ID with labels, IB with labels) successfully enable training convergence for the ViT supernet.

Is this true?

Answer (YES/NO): NO